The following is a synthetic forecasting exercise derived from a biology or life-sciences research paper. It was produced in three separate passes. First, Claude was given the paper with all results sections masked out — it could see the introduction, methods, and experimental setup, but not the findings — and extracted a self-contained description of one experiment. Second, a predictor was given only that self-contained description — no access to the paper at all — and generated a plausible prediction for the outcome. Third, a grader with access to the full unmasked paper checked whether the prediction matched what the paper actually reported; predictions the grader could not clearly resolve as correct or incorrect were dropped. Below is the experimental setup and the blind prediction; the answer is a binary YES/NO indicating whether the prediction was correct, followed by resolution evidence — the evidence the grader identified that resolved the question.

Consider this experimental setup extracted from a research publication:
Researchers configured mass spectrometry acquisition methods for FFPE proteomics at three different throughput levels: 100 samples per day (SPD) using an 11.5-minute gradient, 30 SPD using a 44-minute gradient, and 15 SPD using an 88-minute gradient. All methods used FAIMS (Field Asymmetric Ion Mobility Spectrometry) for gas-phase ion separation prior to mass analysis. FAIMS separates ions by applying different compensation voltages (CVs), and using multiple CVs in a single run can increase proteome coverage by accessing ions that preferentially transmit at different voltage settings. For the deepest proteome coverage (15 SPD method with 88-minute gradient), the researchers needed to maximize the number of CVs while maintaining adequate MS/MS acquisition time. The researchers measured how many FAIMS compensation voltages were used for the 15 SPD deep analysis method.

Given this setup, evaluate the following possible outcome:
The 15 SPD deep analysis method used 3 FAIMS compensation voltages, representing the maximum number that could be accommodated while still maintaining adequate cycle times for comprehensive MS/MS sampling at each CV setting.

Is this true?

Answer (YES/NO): NO